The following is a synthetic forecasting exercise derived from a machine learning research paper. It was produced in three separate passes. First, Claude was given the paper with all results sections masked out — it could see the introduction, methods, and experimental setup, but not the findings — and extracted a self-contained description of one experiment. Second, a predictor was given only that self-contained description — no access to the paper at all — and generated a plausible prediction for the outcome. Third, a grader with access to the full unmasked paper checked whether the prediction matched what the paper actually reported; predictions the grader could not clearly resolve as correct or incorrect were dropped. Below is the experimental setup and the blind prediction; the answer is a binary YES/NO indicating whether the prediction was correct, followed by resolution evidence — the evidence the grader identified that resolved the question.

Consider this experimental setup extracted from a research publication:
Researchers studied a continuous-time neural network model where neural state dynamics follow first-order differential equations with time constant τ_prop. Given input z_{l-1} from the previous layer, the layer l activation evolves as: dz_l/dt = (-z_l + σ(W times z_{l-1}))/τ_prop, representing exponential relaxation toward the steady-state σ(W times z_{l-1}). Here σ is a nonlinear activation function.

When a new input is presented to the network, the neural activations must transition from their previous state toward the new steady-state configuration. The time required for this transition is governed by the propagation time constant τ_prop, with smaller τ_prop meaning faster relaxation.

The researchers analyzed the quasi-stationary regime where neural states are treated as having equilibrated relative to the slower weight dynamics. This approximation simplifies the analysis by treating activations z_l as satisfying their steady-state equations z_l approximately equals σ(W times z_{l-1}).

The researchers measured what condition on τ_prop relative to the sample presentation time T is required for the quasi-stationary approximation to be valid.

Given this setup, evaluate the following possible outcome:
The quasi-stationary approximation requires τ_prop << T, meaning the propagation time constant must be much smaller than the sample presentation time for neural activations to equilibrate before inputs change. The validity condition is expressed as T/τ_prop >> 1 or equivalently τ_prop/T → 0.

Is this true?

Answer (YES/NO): NO